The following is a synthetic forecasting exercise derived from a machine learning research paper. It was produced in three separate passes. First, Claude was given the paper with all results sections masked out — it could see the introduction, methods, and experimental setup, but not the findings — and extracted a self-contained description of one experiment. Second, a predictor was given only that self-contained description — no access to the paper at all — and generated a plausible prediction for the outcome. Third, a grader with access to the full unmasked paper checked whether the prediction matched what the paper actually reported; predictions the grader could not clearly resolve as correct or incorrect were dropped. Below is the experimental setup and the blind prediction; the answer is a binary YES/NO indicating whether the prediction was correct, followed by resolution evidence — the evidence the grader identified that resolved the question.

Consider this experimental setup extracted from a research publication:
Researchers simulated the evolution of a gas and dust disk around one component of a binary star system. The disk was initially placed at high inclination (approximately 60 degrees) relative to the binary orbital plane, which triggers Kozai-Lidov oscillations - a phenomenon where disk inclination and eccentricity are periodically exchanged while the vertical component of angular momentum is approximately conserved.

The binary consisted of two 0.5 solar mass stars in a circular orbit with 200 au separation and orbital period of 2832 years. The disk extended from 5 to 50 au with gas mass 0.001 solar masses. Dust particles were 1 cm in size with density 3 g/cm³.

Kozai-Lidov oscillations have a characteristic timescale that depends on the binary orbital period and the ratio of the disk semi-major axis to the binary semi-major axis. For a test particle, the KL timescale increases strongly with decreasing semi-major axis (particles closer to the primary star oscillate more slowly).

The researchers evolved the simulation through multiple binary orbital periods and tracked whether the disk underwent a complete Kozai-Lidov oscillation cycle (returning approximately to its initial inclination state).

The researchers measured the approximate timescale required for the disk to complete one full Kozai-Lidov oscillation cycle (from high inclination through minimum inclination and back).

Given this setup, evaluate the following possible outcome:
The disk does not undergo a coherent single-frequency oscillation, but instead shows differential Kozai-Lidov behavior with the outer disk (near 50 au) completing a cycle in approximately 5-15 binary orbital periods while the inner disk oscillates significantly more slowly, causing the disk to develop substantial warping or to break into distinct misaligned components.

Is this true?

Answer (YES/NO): NO